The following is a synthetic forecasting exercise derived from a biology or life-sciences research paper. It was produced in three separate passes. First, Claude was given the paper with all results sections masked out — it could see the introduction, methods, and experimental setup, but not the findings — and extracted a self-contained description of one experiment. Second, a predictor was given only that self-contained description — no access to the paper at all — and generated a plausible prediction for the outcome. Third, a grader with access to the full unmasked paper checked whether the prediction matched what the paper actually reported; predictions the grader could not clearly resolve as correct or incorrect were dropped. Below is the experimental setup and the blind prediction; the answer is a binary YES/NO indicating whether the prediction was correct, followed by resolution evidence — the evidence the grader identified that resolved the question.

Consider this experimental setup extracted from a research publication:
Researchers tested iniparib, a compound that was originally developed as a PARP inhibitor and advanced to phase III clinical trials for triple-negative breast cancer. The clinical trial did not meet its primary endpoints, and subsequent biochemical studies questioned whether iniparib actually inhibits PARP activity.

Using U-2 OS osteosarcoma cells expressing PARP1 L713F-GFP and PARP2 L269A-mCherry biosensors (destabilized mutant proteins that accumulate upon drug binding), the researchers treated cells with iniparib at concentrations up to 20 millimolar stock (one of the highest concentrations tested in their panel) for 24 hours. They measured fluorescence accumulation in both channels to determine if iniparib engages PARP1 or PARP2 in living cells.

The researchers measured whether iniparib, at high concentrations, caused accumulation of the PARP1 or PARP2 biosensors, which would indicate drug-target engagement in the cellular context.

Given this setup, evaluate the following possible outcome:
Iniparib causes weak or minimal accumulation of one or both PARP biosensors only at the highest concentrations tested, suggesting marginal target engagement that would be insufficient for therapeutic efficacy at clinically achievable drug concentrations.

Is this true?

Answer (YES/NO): NO